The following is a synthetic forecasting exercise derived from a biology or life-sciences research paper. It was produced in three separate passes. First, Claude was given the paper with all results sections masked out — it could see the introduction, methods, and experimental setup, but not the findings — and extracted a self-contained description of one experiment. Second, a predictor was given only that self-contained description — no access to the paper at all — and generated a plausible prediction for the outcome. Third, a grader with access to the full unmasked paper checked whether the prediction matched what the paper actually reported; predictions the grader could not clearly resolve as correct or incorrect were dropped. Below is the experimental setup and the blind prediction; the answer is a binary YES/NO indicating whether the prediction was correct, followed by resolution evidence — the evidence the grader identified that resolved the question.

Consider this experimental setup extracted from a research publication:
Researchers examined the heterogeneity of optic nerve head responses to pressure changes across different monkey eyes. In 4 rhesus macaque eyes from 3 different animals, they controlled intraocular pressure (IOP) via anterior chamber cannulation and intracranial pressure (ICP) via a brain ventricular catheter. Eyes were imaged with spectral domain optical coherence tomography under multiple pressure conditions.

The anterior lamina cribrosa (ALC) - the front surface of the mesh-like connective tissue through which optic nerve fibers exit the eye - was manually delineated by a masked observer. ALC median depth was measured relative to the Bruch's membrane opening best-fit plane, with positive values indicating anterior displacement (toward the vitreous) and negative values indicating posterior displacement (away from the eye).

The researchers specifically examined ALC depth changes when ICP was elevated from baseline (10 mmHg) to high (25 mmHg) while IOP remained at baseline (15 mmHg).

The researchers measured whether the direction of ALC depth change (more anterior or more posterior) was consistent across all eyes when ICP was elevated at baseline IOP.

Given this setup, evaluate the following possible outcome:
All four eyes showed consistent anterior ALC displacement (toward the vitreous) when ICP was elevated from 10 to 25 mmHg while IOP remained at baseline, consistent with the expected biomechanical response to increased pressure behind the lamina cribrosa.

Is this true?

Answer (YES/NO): NO